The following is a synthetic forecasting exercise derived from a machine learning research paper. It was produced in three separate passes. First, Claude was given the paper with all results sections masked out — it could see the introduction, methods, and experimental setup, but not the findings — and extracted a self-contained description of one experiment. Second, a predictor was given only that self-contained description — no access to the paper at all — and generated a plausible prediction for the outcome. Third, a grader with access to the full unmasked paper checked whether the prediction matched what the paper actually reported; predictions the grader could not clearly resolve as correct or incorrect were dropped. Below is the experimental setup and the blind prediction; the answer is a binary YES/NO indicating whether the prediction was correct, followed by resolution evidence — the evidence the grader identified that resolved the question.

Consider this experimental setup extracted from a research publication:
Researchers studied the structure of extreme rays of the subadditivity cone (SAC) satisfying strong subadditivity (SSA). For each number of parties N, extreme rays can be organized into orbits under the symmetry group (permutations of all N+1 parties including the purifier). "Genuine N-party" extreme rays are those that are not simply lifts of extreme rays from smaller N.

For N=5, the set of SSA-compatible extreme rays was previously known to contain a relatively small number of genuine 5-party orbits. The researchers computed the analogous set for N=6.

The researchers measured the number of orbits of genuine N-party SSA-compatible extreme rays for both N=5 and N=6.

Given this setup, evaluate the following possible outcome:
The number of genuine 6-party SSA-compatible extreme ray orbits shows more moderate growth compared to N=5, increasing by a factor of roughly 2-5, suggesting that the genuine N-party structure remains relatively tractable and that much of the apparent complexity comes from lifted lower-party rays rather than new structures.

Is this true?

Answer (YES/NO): NO